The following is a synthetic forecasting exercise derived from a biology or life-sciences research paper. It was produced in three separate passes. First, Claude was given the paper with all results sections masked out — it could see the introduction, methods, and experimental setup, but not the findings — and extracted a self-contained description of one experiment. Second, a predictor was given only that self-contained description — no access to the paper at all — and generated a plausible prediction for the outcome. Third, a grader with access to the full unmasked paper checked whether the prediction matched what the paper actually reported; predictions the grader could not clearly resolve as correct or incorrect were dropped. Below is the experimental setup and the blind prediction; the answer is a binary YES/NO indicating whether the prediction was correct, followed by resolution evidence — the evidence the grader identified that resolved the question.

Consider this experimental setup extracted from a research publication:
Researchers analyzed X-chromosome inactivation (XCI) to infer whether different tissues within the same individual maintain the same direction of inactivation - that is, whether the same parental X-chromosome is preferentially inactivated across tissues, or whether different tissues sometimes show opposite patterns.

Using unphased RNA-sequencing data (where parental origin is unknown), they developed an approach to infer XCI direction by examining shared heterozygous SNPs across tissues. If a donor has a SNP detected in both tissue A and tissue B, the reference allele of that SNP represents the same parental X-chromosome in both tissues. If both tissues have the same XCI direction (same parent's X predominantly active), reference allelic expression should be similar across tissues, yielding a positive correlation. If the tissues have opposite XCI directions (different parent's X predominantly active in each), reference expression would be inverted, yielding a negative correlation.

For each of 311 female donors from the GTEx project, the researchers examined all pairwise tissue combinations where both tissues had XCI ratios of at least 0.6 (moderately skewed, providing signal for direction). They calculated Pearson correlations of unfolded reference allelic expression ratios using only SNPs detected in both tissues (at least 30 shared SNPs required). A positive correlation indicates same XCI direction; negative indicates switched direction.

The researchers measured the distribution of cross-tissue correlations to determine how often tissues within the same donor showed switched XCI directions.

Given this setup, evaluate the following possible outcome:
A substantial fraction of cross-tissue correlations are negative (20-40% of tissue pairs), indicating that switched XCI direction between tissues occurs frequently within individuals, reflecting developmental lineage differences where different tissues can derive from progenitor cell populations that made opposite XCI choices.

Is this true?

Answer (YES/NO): NO